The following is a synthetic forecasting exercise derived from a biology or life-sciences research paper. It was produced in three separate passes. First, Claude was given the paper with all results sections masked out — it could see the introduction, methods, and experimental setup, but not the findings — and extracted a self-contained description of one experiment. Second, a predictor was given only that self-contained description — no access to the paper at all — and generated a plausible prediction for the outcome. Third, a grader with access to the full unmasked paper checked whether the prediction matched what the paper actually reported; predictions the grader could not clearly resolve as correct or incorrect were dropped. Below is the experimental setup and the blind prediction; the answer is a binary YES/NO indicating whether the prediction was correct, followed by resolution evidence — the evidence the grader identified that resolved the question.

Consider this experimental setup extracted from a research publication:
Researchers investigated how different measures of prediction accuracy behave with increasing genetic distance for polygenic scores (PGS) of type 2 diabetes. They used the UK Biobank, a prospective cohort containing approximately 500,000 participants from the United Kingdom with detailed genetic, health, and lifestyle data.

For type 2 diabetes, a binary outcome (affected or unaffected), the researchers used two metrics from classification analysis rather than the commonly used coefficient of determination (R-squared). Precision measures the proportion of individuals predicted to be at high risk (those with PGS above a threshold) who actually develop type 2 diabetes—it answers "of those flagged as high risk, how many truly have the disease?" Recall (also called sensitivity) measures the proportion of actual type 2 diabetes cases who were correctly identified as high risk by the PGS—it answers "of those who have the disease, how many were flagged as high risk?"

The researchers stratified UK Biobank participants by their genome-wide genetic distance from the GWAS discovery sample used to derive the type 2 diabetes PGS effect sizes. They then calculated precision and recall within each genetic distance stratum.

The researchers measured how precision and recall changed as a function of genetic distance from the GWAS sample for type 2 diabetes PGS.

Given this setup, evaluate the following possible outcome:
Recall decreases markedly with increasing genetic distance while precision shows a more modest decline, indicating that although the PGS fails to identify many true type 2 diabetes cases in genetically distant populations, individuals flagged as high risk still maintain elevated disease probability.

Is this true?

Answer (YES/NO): NO